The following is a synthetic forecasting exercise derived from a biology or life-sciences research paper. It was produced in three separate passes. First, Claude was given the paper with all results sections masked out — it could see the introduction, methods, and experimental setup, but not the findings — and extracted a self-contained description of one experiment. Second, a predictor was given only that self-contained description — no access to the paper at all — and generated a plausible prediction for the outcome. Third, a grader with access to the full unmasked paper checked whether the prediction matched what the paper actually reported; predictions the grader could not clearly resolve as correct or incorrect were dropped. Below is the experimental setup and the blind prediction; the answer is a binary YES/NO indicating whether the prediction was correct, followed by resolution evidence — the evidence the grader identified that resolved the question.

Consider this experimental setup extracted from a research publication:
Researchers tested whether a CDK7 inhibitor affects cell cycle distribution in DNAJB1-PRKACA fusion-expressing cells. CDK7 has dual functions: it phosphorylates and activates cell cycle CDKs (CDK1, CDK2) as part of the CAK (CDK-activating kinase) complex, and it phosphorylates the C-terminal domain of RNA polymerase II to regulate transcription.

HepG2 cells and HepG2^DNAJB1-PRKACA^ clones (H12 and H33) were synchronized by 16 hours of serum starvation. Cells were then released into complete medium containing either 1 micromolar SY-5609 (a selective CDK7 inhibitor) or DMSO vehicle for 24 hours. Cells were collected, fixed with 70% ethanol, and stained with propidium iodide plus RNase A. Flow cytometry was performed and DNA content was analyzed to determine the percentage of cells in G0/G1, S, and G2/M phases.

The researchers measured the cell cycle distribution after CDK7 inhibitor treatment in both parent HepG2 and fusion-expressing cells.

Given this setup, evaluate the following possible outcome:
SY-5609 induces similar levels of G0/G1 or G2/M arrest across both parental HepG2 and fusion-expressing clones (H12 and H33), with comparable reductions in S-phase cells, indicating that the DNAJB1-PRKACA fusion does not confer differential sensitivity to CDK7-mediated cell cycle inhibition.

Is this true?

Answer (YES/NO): NO